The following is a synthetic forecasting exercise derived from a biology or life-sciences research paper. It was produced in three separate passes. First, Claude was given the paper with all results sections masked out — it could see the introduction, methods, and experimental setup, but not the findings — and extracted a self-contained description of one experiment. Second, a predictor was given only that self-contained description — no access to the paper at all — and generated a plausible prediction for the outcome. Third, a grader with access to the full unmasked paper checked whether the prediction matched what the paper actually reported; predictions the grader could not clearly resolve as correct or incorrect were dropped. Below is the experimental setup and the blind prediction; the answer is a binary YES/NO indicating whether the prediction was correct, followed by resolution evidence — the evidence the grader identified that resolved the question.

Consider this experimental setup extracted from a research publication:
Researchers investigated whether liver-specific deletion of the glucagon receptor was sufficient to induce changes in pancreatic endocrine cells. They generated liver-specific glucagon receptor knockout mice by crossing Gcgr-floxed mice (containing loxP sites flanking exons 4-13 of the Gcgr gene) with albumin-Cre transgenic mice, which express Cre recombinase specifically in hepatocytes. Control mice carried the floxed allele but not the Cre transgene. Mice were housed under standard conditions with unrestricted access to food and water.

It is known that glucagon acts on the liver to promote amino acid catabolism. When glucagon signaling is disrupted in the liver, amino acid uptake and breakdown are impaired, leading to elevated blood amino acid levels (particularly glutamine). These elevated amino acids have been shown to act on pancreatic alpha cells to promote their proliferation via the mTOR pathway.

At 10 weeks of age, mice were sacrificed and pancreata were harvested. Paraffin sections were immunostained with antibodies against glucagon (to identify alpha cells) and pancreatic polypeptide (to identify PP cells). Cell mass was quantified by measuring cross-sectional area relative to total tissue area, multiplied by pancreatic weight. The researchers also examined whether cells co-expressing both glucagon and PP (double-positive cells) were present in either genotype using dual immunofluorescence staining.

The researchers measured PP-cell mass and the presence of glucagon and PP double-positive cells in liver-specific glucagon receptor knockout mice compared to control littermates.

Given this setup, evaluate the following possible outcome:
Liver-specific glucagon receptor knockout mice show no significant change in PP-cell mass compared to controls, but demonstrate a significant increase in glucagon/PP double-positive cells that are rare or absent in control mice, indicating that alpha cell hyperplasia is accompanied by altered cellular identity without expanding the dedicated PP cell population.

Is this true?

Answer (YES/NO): NO